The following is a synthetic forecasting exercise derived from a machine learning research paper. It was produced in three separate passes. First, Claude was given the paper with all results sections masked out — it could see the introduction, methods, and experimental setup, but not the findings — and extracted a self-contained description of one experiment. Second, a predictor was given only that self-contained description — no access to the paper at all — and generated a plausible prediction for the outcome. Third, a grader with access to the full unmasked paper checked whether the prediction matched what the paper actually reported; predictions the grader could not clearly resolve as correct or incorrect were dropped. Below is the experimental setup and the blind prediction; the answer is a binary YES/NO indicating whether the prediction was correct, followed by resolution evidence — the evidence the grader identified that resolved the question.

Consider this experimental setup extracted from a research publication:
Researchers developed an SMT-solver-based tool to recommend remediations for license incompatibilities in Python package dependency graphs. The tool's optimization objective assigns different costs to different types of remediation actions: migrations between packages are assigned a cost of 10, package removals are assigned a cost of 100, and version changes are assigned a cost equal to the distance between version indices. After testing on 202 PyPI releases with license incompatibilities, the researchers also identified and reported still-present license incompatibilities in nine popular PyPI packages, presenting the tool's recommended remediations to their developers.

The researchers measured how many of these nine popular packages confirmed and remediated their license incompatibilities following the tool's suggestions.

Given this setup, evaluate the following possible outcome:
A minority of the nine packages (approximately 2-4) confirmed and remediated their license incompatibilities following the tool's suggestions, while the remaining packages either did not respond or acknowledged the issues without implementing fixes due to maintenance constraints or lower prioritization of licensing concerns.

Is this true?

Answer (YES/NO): NO